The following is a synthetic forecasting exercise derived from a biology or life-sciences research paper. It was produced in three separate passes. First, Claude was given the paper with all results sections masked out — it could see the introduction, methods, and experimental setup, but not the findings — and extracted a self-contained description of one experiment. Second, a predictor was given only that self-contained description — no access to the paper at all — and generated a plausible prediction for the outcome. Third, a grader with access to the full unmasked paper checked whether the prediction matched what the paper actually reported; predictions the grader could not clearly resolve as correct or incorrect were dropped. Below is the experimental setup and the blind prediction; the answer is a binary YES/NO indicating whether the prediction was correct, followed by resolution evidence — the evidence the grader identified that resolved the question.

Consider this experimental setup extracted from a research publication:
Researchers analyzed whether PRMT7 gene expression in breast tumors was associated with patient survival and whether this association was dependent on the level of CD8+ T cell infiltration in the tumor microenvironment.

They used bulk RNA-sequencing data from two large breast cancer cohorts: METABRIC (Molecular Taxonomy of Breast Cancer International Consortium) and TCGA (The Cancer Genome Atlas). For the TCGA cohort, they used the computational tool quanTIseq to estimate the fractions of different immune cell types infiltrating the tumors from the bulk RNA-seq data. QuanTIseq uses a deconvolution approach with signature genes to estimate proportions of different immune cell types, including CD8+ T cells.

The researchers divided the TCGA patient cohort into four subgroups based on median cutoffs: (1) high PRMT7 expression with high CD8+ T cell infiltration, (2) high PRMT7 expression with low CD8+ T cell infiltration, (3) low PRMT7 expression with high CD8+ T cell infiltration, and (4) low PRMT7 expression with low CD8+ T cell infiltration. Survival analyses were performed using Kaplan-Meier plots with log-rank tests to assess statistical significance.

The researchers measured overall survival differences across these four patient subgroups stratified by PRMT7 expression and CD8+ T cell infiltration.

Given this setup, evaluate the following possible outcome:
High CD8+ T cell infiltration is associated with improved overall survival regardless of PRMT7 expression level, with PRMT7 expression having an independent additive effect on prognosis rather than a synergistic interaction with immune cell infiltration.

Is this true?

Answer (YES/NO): NO